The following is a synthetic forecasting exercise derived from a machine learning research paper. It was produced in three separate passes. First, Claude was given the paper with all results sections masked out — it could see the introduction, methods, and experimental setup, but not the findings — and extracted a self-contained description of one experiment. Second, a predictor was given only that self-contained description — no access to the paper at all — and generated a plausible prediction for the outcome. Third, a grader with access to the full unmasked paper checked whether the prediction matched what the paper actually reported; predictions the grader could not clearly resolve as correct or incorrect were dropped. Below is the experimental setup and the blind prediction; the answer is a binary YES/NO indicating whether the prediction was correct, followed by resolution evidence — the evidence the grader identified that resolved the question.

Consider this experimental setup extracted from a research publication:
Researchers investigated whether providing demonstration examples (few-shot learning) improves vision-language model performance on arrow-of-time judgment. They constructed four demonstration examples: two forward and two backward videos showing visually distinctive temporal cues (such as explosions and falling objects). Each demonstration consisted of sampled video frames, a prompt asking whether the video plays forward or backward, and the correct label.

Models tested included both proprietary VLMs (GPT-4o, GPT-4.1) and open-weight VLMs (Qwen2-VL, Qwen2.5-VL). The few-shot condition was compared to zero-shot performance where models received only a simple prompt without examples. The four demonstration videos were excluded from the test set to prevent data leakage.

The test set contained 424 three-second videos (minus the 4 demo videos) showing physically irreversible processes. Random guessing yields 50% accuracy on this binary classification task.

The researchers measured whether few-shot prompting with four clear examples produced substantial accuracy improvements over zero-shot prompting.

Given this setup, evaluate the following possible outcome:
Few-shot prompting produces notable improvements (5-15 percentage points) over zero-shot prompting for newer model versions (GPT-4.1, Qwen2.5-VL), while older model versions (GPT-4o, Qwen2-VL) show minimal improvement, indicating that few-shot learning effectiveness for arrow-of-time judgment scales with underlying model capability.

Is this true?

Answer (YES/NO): NO